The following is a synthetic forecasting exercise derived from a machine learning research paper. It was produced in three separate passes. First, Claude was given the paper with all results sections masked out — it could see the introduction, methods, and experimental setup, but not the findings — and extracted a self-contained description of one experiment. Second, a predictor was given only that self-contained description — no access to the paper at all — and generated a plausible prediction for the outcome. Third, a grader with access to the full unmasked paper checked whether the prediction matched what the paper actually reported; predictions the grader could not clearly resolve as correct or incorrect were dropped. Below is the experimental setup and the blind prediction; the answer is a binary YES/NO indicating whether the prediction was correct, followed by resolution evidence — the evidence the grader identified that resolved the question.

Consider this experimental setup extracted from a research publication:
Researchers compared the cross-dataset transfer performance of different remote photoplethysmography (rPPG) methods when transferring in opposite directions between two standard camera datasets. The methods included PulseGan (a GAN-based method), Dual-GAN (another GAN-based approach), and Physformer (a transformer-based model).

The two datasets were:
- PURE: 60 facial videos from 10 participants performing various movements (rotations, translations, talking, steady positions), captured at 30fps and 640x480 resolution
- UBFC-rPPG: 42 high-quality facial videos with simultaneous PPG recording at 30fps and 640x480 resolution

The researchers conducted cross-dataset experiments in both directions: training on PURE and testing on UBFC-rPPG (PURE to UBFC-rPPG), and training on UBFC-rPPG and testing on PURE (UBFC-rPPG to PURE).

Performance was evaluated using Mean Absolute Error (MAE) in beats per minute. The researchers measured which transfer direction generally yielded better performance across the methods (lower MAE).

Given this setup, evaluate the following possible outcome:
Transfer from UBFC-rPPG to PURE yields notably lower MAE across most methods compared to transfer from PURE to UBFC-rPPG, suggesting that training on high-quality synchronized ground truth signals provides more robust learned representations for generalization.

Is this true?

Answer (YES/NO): NO